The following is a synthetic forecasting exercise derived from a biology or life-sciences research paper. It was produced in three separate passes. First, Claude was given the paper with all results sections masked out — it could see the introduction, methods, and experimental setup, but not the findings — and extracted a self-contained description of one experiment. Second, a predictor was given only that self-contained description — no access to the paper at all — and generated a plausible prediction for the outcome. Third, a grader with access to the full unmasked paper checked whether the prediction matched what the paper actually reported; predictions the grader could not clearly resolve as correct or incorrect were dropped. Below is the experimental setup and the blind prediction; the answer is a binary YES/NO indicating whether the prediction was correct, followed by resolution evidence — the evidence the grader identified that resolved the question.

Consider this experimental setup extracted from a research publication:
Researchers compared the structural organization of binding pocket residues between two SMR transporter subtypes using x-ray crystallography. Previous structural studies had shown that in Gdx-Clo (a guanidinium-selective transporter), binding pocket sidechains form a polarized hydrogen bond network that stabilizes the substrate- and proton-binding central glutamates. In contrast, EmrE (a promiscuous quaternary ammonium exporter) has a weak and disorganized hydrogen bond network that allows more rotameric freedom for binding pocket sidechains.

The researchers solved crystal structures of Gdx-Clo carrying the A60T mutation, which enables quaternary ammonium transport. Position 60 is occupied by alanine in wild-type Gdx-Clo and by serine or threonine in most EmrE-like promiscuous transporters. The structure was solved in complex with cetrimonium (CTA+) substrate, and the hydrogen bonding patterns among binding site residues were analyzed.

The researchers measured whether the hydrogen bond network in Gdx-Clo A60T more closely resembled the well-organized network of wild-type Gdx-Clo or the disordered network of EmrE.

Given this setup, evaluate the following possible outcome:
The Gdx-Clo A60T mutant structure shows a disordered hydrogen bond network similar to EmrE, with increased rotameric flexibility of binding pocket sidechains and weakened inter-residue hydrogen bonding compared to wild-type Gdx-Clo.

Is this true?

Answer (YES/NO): NO